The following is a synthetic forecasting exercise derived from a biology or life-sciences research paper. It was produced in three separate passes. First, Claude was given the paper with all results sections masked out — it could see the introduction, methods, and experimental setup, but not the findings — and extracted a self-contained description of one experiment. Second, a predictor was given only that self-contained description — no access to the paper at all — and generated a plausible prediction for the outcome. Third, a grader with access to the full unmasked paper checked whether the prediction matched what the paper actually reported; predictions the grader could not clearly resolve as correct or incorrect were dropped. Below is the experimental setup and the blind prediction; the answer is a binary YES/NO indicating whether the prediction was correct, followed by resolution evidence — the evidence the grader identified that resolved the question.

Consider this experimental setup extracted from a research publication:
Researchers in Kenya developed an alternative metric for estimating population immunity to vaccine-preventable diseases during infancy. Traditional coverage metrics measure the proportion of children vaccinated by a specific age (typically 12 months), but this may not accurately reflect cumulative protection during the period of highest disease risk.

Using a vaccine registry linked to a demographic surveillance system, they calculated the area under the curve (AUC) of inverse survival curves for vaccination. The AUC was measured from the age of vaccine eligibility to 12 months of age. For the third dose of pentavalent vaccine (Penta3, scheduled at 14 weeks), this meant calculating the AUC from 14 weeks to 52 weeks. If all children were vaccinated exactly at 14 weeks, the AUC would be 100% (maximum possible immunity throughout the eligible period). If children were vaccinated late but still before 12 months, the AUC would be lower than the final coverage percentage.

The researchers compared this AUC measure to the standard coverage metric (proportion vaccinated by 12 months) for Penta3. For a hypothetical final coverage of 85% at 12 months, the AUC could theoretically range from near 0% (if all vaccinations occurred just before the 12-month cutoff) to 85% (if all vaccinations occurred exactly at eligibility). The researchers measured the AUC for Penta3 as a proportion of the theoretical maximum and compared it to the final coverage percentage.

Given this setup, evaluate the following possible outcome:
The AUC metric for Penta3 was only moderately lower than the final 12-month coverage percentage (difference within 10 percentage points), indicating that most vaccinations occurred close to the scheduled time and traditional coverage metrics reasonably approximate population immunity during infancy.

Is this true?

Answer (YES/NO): NO